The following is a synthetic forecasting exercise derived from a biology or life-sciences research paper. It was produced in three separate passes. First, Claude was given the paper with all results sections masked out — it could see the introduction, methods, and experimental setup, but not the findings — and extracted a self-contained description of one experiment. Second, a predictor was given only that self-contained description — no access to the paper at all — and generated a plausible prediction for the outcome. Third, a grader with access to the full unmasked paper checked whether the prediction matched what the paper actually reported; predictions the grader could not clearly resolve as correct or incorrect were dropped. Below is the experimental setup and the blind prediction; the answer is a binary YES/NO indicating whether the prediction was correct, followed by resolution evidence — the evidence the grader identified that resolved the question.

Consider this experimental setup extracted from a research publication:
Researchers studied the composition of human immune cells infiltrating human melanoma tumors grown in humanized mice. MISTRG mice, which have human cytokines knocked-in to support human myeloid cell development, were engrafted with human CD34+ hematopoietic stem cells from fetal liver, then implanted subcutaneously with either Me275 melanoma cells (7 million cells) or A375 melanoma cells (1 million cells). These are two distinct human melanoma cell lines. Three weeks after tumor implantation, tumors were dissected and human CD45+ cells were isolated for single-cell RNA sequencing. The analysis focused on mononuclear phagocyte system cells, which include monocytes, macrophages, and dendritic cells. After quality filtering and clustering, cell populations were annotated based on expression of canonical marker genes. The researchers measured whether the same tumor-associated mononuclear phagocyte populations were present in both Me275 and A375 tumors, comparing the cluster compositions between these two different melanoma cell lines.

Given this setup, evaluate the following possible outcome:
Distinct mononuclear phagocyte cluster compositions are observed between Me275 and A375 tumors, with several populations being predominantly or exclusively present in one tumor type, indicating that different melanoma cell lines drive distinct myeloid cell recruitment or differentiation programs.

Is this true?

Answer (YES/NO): NO